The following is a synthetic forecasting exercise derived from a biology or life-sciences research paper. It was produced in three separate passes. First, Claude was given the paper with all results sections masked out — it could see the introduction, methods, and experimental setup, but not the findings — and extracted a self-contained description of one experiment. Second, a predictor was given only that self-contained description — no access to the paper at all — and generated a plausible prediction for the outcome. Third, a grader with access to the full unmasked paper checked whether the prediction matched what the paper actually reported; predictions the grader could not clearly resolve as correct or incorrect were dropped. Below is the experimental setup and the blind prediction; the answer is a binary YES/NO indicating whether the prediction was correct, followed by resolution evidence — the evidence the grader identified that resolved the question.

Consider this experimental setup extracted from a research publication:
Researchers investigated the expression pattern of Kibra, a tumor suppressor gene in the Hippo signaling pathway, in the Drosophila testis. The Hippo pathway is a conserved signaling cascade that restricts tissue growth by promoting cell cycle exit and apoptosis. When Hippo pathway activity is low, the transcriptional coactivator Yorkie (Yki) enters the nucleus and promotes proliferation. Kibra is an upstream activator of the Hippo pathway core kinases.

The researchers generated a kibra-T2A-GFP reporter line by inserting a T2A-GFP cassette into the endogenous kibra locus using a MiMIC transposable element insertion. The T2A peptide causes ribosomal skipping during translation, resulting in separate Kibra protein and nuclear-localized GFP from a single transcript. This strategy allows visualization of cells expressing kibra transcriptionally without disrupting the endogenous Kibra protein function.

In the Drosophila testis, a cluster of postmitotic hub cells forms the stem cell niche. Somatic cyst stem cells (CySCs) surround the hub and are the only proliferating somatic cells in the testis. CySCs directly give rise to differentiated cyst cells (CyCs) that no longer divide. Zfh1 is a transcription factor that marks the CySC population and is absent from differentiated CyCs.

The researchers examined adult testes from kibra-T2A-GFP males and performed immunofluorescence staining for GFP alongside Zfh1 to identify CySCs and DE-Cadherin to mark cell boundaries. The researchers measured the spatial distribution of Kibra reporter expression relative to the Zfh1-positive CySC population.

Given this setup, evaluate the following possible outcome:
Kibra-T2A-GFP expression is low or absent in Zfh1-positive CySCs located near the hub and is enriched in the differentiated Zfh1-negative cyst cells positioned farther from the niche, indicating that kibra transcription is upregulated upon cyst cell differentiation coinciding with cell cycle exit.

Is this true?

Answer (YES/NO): NO